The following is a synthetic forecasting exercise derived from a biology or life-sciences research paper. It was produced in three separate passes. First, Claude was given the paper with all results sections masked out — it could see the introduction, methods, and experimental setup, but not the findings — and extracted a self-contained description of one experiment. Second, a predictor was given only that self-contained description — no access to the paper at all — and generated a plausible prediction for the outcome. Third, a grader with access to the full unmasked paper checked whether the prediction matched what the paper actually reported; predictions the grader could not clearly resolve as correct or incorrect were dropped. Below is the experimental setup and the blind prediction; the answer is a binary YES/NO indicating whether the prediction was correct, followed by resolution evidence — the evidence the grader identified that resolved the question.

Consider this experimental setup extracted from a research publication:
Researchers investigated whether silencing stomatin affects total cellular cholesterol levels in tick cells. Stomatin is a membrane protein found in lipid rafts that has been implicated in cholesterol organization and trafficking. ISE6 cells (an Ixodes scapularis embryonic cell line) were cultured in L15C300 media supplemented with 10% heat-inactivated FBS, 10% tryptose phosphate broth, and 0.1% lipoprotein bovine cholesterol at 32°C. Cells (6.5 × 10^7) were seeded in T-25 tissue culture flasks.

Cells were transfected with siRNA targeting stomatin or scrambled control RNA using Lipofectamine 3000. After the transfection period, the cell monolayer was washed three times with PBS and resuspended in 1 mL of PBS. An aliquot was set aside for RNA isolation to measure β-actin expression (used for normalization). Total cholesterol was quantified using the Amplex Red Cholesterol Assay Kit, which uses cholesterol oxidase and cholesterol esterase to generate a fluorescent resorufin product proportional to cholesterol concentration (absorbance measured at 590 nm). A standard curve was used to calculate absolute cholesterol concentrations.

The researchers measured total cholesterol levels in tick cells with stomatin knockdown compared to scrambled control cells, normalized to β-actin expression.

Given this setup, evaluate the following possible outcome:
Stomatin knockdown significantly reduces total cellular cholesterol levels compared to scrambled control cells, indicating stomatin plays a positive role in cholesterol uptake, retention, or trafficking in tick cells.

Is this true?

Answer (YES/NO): NO